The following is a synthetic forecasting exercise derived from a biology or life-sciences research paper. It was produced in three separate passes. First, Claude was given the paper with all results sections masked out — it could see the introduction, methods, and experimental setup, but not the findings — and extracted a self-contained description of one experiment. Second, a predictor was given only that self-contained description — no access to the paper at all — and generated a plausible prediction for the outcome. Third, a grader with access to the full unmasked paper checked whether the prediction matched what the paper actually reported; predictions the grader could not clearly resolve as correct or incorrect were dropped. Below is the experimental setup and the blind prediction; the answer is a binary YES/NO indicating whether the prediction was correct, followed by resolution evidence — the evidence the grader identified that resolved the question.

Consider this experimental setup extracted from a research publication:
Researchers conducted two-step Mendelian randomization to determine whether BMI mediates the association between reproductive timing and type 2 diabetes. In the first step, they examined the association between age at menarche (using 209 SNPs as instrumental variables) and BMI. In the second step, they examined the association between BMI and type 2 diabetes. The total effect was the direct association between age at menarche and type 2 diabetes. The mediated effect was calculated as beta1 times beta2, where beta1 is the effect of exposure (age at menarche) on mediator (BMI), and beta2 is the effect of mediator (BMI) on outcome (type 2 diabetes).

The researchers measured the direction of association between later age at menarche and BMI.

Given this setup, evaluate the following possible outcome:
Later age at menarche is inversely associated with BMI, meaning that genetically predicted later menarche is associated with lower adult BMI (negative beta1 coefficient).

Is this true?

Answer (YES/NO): YES